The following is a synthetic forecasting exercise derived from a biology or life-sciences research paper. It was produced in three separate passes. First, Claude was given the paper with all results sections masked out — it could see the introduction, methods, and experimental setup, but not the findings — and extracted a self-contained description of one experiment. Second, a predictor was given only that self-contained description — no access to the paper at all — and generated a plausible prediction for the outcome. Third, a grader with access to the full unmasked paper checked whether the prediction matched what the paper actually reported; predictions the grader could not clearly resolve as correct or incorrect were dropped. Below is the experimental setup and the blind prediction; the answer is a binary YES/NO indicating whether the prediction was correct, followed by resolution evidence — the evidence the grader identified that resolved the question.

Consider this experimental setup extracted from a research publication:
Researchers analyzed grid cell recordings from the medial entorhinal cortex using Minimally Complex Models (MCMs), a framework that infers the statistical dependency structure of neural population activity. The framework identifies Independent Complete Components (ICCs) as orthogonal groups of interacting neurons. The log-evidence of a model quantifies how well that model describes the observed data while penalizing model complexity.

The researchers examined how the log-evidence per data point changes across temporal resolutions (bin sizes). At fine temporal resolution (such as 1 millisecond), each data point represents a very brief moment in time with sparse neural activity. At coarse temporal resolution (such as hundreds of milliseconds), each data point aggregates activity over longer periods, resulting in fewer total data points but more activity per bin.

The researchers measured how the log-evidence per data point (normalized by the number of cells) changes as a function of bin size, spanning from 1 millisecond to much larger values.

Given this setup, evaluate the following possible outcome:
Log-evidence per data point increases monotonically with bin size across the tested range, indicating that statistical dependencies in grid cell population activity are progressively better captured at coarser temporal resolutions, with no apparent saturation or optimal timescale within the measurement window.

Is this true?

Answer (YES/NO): NO